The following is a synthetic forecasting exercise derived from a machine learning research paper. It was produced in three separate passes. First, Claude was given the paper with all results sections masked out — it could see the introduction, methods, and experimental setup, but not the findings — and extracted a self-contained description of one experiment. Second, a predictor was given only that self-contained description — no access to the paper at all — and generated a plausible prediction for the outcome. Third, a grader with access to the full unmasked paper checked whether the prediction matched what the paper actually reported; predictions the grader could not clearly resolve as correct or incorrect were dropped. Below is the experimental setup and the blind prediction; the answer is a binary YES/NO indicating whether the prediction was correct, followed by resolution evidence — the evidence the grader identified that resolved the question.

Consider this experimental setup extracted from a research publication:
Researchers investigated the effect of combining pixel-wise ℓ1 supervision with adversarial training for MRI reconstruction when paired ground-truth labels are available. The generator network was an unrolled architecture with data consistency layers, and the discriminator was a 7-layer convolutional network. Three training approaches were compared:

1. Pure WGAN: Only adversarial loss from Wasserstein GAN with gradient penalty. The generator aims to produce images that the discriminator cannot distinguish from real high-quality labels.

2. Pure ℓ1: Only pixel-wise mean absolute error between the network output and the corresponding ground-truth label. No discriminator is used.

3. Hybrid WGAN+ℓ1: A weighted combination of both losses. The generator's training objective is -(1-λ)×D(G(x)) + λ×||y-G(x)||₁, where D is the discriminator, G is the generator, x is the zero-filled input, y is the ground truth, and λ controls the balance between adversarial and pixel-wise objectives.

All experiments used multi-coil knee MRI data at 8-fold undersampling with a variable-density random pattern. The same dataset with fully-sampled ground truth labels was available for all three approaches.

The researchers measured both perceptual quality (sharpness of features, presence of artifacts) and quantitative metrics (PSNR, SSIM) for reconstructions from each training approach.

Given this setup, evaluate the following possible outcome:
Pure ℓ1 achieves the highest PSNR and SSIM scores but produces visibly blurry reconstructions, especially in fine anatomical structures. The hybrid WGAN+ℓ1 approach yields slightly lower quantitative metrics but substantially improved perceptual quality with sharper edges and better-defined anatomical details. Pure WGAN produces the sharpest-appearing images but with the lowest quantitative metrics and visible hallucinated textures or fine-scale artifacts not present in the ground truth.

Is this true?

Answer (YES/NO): NO